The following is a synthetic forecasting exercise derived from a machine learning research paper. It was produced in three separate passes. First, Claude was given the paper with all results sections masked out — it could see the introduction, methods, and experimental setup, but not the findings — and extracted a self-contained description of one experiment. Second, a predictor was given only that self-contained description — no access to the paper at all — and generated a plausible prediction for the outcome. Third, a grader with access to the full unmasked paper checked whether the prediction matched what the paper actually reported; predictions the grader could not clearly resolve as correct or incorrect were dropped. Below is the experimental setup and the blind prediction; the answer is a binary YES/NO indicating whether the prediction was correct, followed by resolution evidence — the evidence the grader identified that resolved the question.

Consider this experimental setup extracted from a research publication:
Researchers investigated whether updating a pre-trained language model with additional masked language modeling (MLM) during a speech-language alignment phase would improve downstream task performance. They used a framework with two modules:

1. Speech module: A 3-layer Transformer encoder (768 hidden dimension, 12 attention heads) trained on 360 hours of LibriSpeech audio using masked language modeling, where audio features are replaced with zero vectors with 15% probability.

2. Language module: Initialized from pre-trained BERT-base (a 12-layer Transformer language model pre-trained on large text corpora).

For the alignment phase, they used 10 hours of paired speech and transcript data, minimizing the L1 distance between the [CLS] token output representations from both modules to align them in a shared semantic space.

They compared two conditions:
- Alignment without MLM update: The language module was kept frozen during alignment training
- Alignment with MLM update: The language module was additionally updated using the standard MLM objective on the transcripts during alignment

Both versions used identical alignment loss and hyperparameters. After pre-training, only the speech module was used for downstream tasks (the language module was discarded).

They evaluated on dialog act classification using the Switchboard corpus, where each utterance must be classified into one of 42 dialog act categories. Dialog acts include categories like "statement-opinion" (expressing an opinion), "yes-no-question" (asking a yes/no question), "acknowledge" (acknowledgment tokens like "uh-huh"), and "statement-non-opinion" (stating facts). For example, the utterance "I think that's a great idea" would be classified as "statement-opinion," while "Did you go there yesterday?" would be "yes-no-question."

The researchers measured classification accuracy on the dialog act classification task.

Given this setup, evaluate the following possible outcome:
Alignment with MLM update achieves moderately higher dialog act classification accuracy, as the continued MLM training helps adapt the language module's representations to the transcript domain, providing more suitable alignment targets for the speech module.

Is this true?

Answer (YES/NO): YES